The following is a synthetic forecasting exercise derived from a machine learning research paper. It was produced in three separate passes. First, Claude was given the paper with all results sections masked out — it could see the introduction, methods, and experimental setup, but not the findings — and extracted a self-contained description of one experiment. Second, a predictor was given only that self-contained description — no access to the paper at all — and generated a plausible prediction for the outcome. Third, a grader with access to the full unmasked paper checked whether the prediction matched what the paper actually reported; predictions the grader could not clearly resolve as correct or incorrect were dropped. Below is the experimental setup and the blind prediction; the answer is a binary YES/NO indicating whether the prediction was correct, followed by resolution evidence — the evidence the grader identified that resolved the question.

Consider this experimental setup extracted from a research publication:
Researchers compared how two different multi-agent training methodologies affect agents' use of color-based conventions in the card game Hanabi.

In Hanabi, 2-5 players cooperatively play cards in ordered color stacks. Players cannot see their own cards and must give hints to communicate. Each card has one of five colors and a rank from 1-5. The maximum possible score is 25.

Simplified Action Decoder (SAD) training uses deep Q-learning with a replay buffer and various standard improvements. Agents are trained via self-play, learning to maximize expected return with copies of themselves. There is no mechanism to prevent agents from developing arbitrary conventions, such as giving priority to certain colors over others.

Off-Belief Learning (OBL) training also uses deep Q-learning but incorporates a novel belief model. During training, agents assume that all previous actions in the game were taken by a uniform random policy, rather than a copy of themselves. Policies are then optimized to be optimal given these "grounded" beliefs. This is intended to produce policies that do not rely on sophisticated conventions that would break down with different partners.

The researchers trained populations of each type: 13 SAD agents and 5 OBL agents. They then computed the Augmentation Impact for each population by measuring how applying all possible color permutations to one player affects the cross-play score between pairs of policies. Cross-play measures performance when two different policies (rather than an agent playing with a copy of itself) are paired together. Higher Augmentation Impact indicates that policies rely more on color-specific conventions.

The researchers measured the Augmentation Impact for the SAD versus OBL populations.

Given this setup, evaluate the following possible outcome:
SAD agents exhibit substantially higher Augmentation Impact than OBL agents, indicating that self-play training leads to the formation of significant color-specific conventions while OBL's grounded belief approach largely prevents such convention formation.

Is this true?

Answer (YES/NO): YES